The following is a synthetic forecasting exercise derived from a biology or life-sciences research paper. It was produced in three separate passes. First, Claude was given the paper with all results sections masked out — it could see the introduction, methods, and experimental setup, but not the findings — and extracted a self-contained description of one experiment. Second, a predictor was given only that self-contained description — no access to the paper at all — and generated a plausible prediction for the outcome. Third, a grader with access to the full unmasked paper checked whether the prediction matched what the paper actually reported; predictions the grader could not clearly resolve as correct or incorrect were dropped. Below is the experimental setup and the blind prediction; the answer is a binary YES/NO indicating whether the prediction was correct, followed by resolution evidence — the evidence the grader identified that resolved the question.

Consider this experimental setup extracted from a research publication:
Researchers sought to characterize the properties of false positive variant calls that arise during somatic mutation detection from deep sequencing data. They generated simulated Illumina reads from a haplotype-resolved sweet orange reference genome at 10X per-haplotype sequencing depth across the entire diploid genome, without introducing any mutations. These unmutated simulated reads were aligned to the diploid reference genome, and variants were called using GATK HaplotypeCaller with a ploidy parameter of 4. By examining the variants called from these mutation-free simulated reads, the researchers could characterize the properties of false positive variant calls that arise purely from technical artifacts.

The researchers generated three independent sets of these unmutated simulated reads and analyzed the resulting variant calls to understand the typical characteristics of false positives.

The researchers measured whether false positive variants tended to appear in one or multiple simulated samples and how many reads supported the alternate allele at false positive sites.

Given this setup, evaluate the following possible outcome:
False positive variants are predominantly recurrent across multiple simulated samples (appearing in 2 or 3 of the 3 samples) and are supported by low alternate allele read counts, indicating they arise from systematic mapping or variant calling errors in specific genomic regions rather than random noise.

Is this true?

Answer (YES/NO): NO